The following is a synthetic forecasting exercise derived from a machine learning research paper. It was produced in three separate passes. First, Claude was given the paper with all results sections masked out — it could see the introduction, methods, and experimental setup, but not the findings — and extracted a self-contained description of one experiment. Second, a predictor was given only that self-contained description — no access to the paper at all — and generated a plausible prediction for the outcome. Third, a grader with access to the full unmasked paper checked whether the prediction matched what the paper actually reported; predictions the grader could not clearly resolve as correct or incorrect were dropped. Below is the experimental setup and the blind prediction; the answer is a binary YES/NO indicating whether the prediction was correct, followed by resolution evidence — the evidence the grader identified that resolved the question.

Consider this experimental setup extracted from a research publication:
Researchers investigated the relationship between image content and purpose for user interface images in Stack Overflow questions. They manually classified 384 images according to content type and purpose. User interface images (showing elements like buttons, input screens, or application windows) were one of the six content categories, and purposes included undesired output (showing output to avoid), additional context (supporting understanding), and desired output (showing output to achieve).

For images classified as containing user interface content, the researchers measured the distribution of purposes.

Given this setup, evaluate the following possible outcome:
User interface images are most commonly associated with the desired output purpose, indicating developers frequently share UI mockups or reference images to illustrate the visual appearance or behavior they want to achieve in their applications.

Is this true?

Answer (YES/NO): NO